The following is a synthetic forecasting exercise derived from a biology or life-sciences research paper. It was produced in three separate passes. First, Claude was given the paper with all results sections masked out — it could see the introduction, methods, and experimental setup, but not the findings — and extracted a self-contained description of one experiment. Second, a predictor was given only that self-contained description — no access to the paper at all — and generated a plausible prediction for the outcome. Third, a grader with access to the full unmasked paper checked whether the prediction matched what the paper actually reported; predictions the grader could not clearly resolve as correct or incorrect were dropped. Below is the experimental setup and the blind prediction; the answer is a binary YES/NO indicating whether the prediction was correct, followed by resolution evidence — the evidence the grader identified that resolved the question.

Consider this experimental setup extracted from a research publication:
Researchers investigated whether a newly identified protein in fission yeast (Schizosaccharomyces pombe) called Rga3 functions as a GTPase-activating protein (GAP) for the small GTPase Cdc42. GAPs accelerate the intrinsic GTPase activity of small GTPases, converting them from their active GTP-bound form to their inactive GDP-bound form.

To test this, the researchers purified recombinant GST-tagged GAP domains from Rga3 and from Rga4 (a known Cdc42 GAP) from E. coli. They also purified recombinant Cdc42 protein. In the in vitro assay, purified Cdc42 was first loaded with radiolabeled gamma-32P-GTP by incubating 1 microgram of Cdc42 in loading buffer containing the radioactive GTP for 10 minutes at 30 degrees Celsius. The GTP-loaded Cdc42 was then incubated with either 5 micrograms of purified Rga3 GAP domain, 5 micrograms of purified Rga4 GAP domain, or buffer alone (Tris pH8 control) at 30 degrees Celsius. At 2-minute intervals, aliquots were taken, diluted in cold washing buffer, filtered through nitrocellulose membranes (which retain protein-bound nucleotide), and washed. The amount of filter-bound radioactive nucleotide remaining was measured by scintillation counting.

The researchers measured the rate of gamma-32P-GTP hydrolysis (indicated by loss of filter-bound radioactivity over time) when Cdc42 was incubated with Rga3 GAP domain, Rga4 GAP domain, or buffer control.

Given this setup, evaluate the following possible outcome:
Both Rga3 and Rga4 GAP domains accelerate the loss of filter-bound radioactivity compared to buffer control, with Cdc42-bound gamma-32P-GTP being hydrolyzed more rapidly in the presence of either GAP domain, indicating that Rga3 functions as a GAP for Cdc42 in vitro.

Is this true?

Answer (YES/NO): YES